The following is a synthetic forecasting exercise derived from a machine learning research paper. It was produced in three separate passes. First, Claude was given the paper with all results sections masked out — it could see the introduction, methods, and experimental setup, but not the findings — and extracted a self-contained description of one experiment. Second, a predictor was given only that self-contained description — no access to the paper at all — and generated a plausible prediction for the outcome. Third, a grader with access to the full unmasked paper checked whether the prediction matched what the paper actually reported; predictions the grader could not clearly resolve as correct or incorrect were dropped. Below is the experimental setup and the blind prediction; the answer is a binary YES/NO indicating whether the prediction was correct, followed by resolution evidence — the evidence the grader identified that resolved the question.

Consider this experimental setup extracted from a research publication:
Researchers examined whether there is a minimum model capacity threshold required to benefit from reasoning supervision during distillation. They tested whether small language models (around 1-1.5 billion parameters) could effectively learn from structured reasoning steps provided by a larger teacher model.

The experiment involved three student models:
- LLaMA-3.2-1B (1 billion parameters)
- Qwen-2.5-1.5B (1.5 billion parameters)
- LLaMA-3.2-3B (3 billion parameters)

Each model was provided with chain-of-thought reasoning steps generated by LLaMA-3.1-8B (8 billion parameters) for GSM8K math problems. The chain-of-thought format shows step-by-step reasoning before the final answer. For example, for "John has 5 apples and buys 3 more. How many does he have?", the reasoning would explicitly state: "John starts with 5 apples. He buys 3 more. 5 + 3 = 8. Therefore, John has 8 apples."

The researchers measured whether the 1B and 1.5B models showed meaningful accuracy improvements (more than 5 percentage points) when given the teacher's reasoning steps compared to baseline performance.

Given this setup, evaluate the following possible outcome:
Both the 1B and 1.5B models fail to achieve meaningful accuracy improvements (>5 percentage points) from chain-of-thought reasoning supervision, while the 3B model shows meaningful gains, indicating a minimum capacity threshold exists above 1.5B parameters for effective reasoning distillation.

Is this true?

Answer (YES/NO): YES